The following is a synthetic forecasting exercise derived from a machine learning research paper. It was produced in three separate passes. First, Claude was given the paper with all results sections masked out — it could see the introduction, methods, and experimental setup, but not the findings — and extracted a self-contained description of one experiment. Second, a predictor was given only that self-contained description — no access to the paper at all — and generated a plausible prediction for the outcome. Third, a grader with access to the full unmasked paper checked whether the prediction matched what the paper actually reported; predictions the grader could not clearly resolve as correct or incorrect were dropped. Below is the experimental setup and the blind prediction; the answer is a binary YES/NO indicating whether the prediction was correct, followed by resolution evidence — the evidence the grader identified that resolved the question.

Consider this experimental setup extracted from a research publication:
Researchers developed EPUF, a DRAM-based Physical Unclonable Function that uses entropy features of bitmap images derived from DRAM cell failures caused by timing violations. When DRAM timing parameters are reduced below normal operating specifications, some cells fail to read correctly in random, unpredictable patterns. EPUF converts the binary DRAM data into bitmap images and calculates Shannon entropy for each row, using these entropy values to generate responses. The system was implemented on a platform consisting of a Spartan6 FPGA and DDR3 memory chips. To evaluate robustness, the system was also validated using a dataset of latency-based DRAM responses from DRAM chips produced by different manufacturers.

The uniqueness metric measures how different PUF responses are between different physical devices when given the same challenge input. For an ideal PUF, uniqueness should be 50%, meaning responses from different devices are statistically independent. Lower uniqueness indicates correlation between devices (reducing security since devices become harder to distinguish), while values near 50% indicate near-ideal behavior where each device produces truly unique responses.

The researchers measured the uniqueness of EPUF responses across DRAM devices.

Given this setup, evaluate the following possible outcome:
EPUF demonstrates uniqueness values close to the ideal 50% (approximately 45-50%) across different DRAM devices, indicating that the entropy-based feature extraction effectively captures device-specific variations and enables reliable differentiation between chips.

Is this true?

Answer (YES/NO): YES